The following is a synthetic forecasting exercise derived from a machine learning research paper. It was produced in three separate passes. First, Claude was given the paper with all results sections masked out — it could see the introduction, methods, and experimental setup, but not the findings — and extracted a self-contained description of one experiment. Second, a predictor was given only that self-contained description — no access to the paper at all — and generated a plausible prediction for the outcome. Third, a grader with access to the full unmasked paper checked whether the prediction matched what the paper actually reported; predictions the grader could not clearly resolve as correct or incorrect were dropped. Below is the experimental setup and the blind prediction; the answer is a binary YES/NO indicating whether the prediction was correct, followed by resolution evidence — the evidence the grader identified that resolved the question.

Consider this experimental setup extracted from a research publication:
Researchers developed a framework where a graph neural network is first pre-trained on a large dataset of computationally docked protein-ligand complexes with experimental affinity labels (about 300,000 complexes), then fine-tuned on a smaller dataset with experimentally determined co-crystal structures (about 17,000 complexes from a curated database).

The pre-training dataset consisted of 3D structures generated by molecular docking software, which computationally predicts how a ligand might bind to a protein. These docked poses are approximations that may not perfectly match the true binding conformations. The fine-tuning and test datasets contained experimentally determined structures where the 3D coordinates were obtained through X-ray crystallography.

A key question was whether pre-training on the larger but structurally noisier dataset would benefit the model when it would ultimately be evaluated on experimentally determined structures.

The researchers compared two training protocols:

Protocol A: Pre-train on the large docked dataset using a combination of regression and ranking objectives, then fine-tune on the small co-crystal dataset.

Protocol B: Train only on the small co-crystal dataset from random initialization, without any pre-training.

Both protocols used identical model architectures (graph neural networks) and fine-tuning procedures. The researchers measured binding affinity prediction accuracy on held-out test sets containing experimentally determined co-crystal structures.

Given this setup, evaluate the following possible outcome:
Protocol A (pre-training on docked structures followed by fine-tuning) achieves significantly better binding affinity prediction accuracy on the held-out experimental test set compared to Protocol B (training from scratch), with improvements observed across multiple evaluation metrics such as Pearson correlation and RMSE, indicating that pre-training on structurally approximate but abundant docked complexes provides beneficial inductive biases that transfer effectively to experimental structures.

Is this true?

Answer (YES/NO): YES